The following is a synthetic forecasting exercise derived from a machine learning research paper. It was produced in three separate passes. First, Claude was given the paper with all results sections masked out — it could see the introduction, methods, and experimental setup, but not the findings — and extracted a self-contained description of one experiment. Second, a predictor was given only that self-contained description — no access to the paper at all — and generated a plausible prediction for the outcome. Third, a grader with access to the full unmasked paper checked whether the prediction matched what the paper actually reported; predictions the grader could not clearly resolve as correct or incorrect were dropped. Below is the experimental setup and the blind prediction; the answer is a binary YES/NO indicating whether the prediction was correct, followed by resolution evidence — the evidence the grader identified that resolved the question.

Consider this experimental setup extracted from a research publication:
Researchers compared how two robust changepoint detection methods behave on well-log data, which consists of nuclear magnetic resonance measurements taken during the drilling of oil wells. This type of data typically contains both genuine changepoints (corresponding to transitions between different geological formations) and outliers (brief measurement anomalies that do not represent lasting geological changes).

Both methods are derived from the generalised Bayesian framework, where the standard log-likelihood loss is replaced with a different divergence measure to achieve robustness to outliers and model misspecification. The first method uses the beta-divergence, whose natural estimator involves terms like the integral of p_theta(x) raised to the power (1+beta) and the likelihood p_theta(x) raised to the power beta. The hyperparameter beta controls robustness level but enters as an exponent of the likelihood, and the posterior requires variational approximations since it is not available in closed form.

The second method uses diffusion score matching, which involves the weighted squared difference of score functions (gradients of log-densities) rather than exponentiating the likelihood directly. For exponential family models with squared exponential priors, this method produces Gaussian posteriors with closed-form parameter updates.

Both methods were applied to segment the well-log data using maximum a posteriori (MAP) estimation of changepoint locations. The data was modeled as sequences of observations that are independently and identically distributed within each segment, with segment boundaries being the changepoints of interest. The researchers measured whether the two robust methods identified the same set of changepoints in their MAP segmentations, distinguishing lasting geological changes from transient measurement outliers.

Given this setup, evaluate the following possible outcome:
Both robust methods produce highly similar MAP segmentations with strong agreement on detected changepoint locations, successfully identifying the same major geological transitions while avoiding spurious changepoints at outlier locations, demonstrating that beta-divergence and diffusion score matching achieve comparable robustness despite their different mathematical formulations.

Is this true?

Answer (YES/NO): YES